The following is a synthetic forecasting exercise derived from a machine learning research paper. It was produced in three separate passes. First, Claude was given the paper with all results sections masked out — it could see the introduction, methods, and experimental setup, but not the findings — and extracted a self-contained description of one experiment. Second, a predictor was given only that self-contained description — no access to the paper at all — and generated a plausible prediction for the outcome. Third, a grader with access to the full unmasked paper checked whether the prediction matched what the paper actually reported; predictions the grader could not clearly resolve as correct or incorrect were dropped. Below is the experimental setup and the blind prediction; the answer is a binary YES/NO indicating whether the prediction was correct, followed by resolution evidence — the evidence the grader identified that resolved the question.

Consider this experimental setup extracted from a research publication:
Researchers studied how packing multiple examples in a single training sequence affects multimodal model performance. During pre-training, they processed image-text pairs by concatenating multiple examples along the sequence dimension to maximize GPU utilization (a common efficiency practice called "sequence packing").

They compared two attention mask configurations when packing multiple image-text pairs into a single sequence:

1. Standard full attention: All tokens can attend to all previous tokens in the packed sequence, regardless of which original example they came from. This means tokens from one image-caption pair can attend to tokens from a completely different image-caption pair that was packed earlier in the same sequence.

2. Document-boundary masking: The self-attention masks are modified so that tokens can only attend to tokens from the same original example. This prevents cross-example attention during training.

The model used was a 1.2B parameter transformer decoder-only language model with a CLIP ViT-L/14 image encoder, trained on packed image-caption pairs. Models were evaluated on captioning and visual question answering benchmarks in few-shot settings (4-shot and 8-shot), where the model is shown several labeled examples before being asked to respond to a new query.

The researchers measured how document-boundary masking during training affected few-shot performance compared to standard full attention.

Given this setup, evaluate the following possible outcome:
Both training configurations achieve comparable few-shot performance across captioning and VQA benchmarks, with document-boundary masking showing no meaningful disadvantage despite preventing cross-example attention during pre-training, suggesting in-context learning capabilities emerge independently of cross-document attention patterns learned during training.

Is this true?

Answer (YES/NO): NO